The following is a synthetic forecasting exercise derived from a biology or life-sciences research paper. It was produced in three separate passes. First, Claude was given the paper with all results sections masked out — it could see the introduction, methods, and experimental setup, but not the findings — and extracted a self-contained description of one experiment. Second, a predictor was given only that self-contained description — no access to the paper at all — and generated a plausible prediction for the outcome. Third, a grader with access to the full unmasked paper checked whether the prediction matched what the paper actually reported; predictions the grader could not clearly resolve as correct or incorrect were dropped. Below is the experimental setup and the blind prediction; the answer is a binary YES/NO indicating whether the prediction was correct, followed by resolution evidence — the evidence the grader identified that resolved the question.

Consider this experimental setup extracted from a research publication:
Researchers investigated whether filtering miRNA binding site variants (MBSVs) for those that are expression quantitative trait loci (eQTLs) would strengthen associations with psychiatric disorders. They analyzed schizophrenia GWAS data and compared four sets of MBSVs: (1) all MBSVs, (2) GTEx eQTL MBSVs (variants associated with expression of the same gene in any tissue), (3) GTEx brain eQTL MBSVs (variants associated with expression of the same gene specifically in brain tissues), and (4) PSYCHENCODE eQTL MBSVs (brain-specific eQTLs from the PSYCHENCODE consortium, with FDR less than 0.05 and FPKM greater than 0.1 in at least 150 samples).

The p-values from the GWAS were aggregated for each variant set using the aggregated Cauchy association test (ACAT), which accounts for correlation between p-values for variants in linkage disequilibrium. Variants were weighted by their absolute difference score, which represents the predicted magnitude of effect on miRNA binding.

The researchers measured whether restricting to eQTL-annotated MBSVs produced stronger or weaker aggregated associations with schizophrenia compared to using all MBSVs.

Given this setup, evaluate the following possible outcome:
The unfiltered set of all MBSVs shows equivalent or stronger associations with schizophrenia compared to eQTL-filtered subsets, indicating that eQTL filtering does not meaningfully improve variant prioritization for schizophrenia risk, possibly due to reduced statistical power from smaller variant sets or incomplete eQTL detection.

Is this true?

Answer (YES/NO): YES